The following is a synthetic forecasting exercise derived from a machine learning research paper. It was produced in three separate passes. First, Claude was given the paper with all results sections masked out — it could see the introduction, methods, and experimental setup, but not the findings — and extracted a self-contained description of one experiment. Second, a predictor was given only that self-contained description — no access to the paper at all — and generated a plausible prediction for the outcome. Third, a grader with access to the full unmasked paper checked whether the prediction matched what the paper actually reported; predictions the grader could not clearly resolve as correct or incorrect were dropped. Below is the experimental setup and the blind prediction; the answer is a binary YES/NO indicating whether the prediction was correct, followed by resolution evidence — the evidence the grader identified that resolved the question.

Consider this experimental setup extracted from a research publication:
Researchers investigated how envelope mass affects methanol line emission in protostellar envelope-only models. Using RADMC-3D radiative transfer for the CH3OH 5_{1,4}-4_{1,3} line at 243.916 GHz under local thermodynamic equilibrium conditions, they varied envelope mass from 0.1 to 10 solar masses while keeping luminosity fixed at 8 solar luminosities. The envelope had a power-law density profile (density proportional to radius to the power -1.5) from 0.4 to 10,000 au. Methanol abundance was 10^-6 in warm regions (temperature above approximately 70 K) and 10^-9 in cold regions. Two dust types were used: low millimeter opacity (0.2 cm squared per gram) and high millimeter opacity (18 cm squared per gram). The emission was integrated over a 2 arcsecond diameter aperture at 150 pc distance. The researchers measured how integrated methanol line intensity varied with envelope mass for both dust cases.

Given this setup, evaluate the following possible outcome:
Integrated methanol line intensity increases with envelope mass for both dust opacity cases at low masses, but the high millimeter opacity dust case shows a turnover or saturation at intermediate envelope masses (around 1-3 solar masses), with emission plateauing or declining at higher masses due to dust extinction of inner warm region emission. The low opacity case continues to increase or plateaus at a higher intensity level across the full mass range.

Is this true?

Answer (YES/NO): NO